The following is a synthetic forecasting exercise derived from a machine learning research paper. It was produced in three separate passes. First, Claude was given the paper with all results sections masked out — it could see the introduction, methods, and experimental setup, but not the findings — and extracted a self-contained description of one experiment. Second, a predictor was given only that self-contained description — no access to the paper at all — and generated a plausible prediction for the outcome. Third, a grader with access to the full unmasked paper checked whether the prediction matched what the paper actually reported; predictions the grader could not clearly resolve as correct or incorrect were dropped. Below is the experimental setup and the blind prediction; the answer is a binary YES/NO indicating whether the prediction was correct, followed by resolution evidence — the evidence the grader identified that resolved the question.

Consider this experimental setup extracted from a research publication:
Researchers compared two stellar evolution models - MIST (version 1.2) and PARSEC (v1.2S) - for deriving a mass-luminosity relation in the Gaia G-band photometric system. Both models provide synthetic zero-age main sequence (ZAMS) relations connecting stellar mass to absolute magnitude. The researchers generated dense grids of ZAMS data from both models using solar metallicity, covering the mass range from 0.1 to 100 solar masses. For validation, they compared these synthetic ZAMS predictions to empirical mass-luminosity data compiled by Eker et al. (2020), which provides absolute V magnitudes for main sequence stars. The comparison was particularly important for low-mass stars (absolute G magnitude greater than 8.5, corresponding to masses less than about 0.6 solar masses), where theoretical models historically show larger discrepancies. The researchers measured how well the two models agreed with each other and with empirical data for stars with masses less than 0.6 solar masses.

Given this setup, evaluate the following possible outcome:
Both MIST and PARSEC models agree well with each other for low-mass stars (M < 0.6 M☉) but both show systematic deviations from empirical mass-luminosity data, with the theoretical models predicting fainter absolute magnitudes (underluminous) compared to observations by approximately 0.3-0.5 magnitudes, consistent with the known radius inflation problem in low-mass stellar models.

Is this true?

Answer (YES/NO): NO